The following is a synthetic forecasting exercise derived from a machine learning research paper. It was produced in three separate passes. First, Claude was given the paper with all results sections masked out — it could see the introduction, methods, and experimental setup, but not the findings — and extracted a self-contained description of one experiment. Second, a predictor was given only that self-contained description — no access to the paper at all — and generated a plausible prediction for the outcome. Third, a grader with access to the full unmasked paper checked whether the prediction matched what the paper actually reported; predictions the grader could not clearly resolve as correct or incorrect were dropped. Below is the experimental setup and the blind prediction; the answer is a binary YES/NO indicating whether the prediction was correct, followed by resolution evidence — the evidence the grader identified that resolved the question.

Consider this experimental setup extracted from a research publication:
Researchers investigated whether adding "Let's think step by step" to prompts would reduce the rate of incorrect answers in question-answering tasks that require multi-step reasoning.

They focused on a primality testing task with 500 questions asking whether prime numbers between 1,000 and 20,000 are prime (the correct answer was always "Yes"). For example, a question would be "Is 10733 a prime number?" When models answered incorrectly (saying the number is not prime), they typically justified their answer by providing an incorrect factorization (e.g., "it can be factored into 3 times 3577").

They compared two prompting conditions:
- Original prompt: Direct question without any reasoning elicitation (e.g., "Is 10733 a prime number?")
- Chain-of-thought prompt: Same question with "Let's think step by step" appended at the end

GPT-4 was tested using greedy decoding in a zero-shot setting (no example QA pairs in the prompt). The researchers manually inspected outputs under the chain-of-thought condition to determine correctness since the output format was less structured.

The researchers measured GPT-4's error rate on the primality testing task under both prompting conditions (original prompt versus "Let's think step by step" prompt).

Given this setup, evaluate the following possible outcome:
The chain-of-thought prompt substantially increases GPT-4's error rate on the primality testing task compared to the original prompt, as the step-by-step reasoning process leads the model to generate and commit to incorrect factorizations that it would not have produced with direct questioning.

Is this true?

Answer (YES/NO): NO